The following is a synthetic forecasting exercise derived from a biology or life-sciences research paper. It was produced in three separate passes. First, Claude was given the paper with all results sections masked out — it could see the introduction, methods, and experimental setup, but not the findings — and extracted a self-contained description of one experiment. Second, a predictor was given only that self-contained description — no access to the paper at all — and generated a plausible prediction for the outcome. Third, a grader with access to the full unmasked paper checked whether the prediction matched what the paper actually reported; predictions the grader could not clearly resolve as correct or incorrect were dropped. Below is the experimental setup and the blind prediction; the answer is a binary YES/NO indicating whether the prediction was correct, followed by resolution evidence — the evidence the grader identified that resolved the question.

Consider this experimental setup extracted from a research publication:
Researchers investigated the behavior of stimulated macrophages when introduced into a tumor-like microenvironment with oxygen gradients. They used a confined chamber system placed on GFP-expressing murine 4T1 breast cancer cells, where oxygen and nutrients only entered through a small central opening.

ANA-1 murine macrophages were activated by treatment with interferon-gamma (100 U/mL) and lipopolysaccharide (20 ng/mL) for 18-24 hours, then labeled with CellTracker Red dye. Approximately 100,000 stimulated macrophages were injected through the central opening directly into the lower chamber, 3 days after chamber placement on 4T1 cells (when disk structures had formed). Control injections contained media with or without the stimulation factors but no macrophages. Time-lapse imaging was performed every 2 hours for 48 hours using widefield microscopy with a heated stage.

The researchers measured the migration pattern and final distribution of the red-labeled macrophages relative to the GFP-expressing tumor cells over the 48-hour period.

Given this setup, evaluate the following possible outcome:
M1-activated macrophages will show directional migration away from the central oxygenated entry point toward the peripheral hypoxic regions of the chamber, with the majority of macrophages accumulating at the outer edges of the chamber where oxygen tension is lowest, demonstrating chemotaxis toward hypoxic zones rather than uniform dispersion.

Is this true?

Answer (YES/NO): YES